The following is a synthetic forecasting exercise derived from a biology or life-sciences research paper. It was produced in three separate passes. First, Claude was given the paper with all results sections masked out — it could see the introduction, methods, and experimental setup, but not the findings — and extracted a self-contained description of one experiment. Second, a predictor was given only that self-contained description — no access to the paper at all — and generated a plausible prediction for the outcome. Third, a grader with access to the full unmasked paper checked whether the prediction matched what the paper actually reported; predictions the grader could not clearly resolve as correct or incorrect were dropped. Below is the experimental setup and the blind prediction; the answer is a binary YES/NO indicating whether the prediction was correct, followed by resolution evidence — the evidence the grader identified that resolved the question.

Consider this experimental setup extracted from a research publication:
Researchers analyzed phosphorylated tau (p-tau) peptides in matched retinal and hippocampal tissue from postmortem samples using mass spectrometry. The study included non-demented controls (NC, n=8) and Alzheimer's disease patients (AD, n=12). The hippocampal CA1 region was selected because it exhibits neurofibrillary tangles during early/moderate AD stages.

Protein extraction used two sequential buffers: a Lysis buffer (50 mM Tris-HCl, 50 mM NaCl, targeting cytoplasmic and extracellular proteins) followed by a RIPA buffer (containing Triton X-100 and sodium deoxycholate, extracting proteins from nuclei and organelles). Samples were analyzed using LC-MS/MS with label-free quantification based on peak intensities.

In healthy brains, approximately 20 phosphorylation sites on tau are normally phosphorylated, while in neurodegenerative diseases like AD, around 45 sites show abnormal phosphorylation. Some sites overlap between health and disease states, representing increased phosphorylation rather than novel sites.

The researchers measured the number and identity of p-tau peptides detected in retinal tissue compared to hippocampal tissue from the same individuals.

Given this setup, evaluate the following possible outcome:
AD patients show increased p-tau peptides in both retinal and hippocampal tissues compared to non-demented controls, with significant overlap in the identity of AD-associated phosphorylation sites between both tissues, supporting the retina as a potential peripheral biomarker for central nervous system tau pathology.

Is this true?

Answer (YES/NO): YES